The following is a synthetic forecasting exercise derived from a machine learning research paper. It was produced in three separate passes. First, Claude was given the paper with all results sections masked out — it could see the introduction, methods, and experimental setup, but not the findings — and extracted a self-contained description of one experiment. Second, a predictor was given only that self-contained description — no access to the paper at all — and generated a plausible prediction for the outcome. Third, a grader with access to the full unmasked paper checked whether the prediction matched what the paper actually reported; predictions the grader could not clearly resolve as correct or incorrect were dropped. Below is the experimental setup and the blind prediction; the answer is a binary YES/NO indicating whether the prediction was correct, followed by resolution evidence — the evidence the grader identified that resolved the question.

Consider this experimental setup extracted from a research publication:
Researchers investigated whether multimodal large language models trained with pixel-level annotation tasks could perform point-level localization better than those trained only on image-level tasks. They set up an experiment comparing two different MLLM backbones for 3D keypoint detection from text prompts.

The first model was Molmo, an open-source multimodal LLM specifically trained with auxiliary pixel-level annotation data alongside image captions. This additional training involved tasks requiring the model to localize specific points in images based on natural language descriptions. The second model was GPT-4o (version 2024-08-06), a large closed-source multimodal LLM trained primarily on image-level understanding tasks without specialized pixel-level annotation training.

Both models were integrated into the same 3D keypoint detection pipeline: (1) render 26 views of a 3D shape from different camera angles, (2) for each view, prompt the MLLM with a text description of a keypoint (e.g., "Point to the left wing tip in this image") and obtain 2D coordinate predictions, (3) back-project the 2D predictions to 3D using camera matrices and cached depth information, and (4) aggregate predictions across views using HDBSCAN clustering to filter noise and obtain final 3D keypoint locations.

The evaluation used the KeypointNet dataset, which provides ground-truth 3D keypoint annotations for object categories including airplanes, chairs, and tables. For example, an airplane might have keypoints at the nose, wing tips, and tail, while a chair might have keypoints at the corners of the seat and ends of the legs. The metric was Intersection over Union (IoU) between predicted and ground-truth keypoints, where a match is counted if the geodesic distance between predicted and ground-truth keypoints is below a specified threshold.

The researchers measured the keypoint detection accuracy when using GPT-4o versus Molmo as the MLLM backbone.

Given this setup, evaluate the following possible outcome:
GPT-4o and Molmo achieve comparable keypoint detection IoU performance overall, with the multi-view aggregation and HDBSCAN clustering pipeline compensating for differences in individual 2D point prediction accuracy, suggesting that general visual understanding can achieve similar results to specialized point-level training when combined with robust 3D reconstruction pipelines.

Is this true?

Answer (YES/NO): NO